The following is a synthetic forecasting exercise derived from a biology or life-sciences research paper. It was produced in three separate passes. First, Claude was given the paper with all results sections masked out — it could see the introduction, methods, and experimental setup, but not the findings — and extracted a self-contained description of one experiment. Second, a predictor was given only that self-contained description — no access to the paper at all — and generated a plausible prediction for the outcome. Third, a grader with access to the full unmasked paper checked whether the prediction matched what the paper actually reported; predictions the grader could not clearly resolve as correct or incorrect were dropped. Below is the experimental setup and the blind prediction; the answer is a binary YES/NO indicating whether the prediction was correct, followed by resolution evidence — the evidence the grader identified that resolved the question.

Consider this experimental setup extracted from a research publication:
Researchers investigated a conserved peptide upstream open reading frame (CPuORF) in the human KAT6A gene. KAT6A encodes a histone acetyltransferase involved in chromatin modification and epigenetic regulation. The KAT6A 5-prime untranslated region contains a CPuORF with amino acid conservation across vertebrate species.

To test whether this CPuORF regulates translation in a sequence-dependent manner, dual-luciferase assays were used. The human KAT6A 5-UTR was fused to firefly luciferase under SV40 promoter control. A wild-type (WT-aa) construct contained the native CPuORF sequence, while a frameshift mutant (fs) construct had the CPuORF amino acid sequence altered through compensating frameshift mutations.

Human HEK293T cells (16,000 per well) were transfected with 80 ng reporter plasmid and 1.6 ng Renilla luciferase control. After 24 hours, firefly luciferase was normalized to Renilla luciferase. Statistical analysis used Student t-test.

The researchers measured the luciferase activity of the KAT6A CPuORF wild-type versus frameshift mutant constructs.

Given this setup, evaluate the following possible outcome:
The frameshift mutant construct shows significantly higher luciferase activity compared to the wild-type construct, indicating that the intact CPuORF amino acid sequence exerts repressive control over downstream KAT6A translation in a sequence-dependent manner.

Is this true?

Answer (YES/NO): YES